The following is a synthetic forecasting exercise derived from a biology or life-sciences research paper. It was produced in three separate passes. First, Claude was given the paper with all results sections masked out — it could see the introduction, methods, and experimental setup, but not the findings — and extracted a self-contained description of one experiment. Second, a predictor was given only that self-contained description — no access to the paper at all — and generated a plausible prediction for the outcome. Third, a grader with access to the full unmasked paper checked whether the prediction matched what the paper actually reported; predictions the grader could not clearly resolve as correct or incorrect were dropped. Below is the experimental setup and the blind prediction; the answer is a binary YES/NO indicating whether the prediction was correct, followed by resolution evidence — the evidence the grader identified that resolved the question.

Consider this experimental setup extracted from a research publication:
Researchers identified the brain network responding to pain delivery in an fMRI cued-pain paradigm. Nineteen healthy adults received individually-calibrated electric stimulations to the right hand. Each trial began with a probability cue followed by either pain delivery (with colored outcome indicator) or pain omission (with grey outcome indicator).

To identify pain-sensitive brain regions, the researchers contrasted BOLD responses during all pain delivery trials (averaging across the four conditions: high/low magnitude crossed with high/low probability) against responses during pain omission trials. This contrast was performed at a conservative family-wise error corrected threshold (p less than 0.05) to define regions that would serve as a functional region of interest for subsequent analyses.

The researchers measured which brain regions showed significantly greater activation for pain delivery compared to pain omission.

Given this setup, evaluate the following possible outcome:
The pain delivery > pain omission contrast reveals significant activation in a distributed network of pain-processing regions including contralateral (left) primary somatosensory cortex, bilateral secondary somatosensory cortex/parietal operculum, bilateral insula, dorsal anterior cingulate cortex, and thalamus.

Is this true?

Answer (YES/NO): NO